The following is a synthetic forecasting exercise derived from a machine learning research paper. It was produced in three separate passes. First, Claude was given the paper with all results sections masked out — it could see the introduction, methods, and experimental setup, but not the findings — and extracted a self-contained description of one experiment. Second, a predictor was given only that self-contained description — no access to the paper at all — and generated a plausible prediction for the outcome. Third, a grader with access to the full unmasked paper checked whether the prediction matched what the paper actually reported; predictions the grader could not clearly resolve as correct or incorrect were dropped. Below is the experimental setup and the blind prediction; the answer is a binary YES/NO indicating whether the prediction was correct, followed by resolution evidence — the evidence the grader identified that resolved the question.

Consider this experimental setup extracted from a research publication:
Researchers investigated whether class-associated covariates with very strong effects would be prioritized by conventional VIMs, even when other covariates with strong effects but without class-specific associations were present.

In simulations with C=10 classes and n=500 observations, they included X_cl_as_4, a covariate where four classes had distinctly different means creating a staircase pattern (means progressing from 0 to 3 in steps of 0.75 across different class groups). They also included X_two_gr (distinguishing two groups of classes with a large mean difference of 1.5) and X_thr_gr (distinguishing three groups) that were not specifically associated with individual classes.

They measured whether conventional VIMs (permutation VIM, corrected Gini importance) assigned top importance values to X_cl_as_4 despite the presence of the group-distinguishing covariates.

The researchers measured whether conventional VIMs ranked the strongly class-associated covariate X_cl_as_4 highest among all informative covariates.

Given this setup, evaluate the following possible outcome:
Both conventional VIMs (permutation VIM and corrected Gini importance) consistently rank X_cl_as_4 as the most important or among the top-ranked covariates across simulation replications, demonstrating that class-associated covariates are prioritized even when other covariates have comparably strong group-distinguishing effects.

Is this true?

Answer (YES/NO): NO